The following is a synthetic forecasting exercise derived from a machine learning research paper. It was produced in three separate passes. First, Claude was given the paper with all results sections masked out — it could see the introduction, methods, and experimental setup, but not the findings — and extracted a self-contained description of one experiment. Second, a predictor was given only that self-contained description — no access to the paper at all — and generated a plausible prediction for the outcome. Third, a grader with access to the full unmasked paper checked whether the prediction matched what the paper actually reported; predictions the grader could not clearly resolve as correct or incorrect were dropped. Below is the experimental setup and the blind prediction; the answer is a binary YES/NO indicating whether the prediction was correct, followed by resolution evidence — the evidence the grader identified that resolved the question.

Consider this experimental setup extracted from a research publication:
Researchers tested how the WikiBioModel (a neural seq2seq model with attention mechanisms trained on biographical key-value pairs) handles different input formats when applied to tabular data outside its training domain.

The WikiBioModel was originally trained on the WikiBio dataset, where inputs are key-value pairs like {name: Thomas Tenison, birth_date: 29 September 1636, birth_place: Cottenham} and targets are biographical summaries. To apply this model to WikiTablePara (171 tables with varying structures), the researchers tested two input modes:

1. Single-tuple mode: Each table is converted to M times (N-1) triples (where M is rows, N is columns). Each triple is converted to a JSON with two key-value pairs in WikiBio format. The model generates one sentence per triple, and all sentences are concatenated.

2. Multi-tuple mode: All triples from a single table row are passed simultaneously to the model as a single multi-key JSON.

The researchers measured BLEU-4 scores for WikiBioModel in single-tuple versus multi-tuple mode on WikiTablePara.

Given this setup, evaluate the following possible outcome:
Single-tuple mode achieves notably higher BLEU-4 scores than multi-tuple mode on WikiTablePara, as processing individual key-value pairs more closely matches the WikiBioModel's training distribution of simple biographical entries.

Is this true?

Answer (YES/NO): NO